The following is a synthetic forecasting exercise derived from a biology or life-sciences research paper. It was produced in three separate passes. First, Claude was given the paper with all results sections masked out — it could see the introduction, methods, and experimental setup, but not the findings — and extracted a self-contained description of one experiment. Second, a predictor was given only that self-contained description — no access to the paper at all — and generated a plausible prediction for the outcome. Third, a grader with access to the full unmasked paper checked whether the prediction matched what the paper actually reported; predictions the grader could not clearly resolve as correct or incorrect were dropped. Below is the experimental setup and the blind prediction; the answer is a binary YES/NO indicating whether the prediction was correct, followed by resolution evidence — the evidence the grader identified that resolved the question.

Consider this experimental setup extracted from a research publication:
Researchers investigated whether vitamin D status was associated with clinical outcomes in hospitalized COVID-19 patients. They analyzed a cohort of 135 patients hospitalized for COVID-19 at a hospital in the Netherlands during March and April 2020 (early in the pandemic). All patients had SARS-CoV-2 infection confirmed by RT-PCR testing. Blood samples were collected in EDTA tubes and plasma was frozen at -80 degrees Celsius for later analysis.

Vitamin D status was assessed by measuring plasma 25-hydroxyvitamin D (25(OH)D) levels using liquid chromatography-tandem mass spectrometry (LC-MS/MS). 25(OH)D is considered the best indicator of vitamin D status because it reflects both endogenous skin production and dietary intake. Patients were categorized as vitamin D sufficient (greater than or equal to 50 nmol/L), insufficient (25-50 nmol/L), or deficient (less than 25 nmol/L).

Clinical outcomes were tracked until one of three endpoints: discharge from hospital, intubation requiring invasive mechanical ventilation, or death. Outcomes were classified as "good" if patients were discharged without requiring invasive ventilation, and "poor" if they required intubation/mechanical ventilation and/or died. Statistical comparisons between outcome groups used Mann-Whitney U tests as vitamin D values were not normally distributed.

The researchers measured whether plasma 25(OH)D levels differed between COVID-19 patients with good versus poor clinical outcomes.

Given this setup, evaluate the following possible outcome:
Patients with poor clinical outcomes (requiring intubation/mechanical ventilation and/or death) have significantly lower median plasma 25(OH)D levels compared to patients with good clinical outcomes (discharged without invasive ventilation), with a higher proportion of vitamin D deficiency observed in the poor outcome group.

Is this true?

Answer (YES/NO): NO